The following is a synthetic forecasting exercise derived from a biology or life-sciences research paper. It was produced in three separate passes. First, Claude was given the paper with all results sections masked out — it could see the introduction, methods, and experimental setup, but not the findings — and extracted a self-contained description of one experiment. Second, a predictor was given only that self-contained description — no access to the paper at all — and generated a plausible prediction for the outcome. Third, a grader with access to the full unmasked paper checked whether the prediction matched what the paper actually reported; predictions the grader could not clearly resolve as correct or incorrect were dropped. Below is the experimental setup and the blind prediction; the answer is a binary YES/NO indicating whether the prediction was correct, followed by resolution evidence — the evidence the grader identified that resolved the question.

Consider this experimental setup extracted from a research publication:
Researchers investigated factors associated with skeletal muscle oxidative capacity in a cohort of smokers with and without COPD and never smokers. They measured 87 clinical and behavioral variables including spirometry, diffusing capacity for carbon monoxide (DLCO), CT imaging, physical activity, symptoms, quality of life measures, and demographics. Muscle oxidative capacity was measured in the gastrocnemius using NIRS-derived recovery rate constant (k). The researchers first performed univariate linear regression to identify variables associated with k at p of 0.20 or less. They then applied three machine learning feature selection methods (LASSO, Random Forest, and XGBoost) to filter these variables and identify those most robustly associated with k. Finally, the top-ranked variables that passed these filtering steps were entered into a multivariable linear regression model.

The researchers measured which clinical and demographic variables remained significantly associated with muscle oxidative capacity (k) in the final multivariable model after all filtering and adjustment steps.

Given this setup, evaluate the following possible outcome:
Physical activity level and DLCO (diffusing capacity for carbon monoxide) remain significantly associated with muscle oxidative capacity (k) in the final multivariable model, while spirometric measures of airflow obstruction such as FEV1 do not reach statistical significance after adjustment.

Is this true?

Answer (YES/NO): NO